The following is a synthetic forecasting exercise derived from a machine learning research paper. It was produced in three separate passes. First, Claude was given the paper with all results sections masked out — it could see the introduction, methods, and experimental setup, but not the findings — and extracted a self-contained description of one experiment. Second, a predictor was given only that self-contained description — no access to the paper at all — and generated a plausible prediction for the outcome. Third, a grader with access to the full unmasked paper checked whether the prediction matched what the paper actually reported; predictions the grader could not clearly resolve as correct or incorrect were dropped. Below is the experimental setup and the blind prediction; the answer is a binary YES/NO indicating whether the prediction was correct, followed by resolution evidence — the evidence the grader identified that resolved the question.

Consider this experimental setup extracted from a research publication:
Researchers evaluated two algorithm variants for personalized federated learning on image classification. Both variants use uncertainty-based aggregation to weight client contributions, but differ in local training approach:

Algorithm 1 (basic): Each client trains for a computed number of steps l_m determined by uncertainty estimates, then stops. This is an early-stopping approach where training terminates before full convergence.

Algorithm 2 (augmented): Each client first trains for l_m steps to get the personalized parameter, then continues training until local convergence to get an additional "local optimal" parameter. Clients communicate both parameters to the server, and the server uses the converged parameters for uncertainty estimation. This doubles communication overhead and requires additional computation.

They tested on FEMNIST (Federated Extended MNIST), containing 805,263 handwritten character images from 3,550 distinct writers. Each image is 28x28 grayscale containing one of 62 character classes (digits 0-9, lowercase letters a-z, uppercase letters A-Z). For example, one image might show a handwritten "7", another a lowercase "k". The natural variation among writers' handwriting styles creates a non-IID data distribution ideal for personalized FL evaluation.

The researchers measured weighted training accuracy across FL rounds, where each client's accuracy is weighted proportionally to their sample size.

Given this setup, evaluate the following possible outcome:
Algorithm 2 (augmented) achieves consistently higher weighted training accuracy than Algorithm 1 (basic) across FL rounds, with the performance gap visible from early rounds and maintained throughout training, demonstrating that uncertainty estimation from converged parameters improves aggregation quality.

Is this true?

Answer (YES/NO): NO